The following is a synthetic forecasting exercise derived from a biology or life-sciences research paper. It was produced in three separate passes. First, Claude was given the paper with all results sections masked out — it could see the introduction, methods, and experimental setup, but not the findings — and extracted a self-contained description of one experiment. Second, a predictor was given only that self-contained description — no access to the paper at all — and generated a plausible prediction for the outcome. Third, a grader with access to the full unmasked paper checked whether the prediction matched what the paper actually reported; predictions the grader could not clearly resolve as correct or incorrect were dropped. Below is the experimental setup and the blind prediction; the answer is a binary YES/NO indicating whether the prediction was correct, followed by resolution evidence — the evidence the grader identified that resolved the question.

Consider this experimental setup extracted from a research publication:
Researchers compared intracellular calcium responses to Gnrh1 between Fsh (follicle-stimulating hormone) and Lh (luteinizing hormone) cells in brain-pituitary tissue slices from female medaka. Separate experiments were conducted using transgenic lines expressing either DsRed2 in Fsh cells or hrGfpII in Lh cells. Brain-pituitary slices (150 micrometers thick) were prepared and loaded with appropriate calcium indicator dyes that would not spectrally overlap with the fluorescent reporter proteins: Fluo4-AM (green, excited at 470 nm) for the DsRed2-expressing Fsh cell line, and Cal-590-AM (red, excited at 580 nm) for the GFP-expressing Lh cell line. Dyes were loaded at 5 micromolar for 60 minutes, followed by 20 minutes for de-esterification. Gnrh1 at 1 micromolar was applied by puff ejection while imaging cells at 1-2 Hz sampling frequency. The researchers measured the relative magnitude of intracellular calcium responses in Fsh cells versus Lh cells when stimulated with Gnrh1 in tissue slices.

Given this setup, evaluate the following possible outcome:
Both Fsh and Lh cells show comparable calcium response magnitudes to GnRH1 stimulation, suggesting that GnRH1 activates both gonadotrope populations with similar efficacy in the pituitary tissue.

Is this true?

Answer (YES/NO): NO